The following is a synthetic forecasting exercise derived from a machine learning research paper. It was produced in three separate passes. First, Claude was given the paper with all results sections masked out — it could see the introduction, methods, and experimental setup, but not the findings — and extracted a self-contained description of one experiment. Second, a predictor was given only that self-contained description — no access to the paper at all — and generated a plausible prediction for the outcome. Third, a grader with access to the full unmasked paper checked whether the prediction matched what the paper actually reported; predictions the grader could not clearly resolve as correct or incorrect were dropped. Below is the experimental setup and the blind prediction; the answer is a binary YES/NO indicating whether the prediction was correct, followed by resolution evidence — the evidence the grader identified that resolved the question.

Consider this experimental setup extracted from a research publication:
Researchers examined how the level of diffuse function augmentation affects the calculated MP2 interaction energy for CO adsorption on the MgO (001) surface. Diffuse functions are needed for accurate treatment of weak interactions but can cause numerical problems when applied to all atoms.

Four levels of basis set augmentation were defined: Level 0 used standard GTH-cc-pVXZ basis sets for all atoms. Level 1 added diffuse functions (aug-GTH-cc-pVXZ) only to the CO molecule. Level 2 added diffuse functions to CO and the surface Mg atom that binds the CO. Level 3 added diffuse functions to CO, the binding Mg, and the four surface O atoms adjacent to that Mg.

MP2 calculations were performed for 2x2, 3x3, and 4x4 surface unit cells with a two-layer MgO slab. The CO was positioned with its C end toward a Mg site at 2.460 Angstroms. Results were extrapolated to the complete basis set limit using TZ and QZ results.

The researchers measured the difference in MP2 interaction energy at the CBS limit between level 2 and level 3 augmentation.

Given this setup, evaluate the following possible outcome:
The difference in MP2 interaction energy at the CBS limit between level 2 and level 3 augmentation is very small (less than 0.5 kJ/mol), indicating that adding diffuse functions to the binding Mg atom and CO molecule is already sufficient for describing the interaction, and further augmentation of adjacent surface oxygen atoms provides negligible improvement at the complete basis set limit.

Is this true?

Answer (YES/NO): YES